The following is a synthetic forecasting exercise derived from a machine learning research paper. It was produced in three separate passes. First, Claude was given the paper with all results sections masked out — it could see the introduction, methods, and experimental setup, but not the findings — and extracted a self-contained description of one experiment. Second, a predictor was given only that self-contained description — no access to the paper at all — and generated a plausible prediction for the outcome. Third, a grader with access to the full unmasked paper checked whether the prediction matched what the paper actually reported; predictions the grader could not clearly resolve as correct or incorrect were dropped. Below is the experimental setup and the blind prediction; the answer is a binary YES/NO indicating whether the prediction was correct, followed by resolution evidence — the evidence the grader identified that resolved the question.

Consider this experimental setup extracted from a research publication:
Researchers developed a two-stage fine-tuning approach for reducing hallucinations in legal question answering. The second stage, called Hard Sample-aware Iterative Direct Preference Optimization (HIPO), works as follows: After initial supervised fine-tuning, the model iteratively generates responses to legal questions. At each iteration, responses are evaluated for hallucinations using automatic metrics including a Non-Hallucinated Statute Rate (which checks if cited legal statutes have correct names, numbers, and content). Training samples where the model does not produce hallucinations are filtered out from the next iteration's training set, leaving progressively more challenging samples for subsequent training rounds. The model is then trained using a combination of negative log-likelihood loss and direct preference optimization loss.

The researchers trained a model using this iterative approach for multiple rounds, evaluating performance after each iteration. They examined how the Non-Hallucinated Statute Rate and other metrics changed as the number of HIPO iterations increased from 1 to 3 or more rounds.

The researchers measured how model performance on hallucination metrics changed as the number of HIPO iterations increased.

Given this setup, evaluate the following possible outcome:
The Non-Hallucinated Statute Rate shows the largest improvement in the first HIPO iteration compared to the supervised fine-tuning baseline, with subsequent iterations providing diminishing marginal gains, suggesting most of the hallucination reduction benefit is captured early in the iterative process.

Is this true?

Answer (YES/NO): NO